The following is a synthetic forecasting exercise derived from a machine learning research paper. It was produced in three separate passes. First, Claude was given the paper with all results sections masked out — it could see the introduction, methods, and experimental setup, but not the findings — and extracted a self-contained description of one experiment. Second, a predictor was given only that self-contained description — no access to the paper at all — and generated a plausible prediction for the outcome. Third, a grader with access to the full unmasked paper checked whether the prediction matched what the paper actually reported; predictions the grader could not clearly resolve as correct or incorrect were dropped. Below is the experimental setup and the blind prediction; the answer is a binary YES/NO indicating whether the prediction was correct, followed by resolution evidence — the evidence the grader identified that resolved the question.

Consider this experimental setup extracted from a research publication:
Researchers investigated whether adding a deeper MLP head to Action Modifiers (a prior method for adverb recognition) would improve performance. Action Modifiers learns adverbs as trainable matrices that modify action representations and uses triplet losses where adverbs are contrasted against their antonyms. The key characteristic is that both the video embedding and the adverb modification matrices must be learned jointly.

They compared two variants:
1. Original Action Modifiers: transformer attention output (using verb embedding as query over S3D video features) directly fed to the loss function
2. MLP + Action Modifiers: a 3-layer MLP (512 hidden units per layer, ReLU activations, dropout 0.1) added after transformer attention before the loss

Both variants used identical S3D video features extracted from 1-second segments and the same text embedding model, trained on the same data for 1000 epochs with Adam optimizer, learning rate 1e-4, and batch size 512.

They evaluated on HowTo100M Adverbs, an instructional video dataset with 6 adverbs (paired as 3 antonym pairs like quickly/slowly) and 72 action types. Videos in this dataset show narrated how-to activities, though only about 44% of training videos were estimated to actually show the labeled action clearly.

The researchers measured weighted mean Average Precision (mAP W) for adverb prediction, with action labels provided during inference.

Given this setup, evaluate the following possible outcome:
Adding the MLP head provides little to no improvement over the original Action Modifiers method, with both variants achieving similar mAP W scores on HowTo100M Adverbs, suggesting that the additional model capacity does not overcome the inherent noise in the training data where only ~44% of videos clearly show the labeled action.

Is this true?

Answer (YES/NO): NO